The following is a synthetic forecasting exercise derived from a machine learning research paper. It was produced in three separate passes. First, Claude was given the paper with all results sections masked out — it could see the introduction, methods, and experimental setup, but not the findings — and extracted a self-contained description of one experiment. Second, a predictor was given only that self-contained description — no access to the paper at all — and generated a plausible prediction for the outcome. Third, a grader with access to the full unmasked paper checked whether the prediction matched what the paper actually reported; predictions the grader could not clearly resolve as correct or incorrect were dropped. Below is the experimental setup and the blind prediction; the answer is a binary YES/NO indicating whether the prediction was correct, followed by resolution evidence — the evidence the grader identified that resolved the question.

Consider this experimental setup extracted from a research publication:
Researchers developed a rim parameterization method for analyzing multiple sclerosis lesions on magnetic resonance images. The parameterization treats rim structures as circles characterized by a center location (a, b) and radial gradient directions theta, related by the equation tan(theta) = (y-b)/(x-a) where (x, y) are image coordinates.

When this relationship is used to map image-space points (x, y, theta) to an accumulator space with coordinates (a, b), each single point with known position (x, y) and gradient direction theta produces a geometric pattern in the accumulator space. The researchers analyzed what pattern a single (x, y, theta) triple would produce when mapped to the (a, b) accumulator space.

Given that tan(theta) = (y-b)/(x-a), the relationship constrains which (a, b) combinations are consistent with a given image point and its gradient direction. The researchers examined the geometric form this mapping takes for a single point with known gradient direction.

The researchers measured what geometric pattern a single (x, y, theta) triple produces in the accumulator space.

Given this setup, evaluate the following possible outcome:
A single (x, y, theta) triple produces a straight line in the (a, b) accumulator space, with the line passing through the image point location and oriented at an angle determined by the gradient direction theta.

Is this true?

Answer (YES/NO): YES